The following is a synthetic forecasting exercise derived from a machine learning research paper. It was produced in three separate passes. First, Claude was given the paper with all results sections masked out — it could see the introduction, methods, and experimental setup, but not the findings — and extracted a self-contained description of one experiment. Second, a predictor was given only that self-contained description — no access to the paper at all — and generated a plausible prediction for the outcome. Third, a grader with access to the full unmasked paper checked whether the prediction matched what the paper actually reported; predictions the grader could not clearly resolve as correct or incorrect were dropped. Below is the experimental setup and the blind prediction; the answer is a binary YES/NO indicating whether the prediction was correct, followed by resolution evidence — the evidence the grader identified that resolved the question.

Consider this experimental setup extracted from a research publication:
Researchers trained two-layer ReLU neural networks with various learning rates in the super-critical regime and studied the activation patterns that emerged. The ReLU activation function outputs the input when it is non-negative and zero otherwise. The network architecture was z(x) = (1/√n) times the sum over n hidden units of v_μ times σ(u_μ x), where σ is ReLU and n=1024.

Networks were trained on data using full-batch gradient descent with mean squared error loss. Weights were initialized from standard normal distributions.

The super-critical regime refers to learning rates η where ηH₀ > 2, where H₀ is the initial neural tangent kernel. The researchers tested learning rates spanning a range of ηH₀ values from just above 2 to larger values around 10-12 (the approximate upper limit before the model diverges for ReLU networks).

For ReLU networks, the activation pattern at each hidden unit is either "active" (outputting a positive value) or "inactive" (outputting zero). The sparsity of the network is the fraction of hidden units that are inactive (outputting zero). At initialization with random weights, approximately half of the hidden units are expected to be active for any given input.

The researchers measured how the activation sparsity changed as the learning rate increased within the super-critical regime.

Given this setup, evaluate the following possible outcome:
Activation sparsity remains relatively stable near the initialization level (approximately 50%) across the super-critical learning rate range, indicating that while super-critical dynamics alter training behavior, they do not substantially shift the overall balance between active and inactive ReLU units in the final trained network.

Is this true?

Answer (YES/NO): NO